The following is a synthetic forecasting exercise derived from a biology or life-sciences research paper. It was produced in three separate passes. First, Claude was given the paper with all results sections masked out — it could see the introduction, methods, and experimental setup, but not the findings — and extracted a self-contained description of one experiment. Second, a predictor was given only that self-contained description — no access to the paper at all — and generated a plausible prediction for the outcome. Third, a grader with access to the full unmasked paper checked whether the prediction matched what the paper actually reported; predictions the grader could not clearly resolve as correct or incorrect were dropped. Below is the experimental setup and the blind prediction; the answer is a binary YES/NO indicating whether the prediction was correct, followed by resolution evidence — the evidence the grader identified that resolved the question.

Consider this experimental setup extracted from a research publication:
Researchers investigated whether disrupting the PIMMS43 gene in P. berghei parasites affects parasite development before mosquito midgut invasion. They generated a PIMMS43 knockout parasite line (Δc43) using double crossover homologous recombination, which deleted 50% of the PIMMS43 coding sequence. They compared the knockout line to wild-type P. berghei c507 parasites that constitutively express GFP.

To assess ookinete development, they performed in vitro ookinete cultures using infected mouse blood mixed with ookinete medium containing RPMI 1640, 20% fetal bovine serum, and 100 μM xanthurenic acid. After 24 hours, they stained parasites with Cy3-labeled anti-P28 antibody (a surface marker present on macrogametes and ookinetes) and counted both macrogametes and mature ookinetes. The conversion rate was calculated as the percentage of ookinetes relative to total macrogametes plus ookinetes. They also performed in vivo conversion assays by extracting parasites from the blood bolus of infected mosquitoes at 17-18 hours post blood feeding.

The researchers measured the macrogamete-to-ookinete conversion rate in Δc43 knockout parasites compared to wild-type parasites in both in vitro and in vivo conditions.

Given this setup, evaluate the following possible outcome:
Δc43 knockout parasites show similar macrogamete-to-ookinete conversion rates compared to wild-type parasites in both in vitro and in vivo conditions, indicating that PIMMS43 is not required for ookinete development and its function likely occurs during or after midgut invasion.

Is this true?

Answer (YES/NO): YES